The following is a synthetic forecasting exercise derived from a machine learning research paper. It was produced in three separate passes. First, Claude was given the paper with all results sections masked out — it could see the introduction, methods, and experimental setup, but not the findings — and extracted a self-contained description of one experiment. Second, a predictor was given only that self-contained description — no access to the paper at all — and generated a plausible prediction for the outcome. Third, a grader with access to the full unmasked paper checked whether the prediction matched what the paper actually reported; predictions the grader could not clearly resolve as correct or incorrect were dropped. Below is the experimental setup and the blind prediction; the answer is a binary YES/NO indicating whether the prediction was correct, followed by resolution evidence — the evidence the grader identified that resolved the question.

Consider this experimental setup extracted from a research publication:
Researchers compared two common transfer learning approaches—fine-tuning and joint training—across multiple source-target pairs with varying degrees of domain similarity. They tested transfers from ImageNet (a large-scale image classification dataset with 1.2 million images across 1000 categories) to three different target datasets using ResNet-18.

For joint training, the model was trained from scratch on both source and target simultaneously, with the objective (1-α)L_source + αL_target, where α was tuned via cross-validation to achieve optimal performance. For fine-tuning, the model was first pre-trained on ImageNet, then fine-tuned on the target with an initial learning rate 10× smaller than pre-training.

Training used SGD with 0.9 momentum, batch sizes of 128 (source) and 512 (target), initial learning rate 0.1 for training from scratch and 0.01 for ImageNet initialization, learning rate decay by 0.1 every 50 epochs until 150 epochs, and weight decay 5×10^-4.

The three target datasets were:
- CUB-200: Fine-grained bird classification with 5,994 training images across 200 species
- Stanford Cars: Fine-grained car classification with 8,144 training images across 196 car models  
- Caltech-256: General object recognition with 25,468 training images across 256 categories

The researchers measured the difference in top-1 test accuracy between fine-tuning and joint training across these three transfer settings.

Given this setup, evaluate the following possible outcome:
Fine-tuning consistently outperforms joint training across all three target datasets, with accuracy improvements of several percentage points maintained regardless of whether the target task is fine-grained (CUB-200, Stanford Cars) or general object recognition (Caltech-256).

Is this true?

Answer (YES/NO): NO